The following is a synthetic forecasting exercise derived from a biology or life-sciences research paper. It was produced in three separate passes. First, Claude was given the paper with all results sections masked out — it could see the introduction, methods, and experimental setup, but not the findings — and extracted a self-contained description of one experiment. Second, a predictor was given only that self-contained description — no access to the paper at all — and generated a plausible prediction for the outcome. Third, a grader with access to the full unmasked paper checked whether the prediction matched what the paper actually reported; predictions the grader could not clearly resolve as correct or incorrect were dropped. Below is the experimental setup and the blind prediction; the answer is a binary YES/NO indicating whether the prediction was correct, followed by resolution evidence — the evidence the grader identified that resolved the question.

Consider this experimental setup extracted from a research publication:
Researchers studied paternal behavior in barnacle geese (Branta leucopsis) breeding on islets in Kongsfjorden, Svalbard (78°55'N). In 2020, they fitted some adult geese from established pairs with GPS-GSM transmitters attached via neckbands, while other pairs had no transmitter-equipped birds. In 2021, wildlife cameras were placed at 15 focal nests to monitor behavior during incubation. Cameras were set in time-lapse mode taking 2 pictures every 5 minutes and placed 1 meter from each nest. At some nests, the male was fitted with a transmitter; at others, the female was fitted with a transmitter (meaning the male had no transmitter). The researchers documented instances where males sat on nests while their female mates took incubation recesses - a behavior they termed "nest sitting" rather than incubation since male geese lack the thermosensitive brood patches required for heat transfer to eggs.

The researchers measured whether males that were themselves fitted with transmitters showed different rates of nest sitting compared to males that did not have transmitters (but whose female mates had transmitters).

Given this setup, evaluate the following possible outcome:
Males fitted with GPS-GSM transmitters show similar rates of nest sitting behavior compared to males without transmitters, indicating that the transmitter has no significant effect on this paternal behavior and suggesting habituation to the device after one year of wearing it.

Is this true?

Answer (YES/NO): NO